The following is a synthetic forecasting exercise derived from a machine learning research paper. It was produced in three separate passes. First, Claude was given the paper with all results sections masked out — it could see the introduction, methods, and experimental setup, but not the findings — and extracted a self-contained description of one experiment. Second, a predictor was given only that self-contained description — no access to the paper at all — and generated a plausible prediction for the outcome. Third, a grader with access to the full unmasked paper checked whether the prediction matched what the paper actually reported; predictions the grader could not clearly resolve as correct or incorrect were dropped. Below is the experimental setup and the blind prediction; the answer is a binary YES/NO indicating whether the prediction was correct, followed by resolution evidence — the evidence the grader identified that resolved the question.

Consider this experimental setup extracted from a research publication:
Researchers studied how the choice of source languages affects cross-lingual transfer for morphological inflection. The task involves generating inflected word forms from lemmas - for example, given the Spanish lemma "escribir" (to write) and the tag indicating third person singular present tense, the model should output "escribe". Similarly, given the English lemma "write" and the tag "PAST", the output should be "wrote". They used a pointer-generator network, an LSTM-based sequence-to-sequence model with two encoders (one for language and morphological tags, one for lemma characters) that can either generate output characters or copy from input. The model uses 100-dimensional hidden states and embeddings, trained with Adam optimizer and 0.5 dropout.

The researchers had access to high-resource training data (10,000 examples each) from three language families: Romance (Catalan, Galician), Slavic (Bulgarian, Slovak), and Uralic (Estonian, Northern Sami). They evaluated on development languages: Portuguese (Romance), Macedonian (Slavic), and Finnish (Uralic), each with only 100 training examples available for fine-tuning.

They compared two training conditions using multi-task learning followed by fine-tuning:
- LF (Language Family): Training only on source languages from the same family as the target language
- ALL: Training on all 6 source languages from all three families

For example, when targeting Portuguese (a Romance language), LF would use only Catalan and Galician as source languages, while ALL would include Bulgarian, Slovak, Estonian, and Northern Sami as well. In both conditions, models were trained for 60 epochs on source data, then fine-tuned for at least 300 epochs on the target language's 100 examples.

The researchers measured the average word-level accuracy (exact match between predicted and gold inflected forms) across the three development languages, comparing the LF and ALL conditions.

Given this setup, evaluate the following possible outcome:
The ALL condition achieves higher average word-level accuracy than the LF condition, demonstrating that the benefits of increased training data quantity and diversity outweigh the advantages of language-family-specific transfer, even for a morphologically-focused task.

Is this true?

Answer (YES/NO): NO